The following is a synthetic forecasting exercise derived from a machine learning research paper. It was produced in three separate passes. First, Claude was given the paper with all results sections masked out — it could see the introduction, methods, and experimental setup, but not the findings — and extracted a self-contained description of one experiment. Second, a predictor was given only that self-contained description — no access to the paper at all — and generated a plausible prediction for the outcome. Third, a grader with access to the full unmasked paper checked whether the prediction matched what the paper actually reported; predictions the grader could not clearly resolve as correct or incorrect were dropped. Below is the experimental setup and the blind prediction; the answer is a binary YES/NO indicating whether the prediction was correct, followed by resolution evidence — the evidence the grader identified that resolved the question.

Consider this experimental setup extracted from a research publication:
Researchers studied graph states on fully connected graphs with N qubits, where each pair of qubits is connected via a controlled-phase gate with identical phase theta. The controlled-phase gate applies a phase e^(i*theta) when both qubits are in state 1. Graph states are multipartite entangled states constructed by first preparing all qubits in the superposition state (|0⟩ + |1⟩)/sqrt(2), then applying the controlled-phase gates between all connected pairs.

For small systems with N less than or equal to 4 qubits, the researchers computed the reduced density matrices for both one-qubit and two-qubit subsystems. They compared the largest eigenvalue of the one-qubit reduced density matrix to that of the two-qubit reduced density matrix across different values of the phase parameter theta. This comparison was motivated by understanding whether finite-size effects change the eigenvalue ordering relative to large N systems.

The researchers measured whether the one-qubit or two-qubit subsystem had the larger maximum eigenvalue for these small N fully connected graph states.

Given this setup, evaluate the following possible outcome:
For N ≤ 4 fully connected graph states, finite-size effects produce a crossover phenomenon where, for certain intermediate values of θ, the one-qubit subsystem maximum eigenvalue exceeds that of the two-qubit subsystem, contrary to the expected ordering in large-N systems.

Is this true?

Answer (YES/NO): NO